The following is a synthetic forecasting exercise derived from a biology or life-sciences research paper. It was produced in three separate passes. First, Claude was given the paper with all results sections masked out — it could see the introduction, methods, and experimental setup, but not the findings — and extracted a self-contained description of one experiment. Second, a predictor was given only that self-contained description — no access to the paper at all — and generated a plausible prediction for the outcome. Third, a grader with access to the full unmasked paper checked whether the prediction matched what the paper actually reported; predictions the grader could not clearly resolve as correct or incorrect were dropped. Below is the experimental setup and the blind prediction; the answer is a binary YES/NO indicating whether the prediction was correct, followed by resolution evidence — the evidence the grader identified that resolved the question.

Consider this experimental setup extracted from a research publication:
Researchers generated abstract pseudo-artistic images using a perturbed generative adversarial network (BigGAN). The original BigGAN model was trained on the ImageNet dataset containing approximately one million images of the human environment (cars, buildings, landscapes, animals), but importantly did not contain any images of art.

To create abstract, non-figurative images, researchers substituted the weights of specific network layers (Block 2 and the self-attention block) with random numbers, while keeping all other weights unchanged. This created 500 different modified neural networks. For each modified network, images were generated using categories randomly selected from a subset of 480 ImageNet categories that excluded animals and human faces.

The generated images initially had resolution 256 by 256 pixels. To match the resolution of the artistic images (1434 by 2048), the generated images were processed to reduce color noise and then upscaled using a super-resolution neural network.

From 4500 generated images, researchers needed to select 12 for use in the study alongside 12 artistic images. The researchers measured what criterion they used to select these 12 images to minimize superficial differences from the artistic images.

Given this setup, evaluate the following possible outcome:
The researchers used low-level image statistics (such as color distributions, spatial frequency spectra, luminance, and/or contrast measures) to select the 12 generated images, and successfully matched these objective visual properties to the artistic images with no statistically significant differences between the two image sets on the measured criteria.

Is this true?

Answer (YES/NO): NO